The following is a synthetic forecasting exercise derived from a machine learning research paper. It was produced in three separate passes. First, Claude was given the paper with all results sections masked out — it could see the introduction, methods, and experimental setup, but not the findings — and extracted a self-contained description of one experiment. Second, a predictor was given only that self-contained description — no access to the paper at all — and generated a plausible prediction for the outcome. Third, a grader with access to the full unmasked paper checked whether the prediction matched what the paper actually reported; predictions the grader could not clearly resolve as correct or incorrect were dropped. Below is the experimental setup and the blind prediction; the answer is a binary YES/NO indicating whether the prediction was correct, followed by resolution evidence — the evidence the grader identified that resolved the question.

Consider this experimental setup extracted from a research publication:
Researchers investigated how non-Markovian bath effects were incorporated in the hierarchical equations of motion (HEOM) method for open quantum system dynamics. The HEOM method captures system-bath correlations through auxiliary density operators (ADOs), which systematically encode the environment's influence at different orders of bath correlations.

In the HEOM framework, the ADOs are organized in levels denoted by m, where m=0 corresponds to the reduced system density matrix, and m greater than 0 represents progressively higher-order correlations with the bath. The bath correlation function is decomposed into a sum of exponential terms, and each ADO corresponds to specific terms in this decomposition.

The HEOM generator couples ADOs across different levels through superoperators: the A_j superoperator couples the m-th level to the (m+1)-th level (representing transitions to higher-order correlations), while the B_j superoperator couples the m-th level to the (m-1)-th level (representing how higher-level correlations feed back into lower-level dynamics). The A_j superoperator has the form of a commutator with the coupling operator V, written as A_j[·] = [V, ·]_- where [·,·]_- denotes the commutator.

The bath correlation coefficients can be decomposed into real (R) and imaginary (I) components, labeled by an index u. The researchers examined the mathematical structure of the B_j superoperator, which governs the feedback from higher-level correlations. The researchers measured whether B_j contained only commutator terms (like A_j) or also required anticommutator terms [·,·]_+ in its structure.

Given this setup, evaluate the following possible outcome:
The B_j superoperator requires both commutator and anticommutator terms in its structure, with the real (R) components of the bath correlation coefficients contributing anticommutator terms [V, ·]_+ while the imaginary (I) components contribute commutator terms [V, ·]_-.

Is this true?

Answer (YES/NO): NO